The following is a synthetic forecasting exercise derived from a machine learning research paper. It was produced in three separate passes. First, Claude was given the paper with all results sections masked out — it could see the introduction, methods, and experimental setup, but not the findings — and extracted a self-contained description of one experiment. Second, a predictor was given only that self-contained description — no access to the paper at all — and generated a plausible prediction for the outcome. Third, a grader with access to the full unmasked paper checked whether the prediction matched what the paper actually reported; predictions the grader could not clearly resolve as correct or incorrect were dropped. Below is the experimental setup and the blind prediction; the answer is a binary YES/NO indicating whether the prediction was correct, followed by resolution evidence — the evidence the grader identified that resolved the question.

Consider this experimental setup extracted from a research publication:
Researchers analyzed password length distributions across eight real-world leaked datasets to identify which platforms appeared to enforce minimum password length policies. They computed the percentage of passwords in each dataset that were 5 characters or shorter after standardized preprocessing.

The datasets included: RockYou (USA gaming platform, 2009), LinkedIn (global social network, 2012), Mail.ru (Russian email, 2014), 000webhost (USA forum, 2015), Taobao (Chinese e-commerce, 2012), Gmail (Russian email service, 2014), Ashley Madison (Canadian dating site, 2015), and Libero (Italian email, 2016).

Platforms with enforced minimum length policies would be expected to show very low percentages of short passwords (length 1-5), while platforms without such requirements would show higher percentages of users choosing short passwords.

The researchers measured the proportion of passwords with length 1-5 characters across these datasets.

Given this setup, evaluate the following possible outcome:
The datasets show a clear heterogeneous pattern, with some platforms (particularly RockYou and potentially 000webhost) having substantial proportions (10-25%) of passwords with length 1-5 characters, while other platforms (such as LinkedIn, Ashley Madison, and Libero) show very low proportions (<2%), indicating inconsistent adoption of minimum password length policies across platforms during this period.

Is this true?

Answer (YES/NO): NO